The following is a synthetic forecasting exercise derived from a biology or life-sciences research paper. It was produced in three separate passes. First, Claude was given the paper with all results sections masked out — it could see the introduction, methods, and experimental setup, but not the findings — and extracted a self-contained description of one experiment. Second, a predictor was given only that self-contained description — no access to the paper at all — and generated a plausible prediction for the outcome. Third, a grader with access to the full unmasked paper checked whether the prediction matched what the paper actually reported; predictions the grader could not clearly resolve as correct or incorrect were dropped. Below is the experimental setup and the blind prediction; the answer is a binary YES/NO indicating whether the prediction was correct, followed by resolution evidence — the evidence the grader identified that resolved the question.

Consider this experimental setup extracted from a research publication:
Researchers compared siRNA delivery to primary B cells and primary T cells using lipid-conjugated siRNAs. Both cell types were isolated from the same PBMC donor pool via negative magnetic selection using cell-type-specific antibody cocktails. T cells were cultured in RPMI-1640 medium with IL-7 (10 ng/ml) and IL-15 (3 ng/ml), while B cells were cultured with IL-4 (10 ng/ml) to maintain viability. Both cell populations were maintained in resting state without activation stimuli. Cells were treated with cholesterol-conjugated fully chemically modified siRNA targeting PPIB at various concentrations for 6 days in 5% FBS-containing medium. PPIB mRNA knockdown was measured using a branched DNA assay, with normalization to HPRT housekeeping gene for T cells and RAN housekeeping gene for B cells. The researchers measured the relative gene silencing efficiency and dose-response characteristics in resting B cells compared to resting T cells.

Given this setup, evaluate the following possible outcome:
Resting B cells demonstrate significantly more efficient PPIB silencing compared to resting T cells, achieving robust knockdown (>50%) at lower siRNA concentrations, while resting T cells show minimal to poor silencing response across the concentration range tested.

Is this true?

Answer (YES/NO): NO